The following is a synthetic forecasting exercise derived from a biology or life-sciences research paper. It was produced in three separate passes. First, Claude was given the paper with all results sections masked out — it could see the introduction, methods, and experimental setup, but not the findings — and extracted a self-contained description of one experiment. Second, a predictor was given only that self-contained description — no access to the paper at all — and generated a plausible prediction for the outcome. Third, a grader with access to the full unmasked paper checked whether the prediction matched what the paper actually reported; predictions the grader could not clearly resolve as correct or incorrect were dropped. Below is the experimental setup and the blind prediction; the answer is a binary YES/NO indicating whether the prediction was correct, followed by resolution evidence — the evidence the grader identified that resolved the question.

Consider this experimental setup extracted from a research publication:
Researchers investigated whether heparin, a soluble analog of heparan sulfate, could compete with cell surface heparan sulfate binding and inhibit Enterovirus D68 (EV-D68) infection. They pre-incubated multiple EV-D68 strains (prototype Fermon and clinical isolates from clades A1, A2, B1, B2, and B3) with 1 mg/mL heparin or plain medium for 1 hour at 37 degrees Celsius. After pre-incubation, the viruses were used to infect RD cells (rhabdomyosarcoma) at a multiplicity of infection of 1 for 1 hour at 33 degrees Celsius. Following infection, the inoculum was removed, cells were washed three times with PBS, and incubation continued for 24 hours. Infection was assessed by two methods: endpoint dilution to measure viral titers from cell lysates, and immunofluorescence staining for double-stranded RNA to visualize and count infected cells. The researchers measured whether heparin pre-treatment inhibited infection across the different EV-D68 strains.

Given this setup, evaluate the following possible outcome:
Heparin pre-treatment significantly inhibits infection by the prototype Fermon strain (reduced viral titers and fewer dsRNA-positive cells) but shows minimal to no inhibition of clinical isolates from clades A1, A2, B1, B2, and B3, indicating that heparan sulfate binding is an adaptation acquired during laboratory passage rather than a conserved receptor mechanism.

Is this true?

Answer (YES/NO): NO